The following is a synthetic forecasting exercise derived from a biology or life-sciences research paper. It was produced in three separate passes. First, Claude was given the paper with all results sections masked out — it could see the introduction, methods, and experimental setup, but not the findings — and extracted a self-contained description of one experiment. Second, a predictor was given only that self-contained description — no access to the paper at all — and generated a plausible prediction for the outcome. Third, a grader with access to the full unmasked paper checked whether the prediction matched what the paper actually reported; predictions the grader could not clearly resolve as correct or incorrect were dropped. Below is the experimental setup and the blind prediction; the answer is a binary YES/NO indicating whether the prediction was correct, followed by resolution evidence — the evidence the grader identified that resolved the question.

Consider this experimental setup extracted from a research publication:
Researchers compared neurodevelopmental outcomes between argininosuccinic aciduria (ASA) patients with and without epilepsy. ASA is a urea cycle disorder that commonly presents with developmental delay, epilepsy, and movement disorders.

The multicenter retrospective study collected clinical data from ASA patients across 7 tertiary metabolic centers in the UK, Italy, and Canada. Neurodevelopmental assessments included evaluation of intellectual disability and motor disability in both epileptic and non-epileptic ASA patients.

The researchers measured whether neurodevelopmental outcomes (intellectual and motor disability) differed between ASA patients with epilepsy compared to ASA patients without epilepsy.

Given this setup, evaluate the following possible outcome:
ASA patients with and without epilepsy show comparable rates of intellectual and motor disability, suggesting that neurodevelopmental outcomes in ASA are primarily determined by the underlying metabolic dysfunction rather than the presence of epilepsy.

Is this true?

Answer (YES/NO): NO